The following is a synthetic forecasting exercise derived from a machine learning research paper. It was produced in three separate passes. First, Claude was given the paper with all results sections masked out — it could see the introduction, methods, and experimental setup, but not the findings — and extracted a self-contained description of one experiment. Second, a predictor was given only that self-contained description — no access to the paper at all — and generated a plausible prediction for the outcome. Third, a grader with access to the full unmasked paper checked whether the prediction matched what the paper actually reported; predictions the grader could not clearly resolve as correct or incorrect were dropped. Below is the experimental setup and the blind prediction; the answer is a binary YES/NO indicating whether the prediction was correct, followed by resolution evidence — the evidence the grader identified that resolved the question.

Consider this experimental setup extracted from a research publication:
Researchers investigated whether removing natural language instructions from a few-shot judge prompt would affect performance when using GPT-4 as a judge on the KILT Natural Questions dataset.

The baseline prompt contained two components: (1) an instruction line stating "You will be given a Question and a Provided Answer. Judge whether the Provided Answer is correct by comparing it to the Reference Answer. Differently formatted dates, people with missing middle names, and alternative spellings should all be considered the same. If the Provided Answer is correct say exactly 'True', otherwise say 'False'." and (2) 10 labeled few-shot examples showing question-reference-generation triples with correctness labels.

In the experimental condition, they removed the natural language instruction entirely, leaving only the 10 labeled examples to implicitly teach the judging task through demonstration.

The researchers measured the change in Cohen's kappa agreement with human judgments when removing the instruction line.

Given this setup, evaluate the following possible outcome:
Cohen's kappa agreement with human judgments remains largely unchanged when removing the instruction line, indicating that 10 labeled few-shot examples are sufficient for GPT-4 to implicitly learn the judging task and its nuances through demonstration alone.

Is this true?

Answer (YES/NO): NO